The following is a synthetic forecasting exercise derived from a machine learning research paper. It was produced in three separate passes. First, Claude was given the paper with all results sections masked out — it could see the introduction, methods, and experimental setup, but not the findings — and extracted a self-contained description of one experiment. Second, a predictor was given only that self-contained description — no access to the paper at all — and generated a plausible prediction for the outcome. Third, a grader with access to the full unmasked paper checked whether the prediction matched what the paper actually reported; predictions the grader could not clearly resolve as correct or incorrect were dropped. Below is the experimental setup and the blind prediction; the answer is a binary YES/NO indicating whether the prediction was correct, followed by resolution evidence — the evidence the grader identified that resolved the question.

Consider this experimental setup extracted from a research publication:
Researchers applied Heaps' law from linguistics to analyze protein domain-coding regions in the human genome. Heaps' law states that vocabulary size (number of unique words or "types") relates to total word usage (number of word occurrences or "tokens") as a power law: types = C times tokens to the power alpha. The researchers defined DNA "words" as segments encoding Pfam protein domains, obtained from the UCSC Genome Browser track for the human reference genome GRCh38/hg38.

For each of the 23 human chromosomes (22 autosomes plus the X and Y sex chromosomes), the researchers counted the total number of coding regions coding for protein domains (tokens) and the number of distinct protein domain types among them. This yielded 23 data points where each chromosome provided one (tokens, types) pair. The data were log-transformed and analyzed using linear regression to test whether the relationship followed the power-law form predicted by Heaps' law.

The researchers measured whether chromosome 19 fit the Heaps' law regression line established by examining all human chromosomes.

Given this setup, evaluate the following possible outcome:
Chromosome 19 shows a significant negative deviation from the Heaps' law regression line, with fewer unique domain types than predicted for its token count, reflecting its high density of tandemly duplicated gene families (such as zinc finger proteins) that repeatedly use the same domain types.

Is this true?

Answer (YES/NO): YES